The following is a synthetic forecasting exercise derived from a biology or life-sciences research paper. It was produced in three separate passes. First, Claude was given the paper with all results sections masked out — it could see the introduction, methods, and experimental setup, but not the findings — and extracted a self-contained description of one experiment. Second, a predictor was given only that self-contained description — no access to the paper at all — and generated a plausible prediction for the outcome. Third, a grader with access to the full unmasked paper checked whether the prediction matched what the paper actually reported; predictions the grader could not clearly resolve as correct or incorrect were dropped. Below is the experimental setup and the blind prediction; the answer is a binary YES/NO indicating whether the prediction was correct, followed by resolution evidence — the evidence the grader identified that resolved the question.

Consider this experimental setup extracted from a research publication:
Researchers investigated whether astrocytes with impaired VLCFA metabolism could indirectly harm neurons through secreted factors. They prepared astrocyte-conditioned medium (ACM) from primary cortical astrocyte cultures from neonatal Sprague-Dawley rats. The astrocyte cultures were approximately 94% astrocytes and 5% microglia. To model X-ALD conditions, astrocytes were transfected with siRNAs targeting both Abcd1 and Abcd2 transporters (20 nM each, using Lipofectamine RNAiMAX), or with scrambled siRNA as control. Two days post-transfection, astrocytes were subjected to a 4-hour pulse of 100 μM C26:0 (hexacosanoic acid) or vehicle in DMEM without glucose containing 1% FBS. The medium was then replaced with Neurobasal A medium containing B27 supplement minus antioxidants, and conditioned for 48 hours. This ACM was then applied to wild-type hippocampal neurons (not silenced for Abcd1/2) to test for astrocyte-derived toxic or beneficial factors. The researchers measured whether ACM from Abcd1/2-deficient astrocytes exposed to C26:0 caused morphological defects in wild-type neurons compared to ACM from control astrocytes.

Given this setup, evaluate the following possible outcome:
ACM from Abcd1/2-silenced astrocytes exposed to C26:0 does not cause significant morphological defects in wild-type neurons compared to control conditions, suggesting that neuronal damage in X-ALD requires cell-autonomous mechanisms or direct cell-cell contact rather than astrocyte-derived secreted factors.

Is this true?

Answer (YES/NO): YES